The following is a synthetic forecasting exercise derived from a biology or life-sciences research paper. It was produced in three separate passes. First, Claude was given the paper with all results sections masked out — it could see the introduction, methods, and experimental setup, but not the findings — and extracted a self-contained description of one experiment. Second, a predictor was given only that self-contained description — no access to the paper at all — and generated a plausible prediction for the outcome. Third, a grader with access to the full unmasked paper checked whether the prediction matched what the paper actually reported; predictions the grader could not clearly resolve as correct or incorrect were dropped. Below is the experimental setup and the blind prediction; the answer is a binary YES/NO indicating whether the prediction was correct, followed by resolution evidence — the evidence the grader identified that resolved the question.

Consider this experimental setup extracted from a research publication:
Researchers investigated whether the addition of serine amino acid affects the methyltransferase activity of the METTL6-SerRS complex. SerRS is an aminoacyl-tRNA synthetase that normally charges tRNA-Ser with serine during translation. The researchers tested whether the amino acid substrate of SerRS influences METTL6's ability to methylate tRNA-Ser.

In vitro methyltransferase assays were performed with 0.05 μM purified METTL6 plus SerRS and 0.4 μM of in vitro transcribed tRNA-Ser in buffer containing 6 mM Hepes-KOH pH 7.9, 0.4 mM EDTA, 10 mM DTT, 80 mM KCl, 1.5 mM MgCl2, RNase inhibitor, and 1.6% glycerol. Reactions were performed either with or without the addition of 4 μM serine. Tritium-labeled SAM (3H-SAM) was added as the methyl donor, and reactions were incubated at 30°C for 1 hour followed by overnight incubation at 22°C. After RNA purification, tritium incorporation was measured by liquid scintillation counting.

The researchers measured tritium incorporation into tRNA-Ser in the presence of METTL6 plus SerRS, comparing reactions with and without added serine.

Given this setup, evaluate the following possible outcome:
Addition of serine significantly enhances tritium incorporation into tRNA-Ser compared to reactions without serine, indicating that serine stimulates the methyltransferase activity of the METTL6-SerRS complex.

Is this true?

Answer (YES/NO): NO